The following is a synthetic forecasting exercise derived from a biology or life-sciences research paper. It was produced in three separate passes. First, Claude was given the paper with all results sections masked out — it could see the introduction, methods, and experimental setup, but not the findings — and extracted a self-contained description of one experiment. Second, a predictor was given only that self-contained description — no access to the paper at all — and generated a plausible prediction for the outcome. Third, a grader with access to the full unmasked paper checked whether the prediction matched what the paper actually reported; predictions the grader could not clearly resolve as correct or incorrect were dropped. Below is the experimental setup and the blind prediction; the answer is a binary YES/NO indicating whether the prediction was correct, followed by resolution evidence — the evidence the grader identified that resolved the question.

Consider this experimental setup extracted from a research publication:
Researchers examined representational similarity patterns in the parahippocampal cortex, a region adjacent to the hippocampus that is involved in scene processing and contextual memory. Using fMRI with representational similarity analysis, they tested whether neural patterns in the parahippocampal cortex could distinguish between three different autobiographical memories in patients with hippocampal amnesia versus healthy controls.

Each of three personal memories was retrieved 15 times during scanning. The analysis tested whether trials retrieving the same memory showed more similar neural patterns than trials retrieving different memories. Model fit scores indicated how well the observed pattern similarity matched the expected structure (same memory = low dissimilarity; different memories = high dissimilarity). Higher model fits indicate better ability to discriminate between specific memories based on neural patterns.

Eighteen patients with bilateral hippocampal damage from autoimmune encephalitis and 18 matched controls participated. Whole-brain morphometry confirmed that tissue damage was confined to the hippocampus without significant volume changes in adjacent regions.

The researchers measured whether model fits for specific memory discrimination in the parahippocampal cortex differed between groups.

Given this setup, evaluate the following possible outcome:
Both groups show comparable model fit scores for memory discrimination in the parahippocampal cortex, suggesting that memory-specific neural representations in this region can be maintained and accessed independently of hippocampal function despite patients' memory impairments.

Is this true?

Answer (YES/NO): YES